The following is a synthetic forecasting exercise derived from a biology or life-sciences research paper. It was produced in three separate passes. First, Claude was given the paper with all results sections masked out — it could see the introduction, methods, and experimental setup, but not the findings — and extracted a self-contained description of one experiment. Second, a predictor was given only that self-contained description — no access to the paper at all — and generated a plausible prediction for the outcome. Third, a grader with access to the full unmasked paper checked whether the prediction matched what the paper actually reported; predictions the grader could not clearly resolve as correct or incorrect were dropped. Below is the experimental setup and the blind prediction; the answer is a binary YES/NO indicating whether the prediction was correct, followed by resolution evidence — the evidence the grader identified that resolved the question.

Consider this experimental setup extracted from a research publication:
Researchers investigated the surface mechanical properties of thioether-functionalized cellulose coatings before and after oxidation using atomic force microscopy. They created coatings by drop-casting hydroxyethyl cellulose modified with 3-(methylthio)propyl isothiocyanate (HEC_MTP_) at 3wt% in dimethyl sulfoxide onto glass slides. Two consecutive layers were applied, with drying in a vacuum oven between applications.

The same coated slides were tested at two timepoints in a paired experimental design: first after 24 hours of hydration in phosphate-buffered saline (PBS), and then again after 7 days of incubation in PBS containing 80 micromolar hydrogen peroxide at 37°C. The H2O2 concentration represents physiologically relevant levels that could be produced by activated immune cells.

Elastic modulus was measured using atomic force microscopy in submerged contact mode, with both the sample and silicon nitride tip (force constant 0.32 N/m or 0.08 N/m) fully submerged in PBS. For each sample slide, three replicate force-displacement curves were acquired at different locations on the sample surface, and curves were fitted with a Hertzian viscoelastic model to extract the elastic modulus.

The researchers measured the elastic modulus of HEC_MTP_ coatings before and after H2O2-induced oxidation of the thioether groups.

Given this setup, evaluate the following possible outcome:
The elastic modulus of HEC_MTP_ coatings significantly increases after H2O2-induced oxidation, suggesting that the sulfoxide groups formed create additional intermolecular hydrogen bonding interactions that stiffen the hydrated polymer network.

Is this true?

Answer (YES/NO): NO